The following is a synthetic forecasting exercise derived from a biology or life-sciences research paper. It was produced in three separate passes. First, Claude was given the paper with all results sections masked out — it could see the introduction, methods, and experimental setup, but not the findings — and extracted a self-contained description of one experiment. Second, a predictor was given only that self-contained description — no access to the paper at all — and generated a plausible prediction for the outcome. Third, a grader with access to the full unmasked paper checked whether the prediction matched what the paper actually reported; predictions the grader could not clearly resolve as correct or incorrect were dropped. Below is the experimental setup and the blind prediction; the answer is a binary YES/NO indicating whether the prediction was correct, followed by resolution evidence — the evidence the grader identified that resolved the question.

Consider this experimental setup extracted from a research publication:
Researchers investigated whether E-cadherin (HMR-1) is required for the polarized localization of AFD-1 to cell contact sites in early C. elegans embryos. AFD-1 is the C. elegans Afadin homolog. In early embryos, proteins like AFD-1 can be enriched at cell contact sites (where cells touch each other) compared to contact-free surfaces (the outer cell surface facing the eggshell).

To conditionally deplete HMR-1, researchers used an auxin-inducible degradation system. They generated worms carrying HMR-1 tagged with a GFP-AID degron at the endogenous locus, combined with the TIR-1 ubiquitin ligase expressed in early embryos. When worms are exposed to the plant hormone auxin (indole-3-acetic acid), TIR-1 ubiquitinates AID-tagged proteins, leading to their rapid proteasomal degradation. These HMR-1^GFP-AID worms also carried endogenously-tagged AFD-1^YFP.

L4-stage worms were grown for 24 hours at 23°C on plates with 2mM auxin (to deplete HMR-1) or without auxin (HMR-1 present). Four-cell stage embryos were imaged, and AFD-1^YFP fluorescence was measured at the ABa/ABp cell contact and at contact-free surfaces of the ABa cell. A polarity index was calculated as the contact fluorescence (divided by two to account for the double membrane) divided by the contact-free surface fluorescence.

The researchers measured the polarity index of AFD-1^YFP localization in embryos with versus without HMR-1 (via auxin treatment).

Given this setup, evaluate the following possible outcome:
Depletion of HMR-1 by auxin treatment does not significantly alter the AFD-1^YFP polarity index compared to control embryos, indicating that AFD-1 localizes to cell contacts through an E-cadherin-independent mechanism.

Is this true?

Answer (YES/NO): NO